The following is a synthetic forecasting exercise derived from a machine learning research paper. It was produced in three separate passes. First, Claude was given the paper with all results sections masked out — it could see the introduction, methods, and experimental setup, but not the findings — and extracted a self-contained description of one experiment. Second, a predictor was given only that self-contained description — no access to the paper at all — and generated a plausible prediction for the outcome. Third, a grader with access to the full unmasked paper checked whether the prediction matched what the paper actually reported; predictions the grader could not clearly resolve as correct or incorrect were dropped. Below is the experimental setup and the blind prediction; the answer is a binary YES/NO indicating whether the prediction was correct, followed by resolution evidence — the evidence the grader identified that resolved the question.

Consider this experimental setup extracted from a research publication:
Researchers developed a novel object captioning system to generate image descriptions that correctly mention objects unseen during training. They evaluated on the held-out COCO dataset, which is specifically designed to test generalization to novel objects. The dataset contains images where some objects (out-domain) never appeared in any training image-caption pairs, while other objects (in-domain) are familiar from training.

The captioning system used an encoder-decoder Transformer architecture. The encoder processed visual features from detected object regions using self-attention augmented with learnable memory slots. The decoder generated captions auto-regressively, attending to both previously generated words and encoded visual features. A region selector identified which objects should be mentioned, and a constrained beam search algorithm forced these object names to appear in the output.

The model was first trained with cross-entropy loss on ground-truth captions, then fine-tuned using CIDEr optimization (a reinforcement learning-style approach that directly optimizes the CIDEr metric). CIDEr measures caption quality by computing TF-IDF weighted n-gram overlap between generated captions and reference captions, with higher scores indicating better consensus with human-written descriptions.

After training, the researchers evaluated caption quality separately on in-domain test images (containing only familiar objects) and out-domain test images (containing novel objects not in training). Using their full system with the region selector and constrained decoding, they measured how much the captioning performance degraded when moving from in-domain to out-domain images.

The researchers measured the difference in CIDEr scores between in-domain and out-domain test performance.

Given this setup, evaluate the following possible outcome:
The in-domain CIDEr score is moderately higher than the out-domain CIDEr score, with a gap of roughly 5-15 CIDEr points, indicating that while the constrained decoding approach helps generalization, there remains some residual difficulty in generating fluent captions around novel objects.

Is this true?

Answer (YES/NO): NO